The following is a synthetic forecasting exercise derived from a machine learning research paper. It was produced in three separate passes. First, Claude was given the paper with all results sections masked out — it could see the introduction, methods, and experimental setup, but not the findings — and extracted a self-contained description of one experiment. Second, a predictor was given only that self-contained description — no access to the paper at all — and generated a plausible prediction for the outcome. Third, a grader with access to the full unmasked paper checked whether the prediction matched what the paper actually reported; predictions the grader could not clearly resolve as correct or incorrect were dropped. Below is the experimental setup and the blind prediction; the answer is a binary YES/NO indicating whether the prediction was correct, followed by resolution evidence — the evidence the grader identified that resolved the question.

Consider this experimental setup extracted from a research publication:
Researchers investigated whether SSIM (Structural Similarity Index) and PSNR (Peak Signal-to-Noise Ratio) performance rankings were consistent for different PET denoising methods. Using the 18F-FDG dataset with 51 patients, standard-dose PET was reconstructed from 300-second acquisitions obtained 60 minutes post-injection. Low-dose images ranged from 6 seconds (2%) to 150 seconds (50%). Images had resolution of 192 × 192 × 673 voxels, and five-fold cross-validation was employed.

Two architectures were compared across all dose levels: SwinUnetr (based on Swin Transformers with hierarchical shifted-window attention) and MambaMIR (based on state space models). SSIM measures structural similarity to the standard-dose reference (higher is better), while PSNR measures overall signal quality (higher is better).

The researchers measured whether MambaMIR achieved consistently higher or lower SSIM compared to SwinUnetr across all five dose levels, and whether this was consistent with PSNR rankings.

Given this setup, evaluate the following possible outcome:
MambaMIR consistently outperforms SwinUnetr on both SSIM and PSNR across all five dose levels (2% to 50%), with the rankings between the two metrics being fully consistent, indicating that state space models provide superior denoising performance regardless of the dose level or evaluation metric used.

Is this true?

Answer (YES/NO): NO